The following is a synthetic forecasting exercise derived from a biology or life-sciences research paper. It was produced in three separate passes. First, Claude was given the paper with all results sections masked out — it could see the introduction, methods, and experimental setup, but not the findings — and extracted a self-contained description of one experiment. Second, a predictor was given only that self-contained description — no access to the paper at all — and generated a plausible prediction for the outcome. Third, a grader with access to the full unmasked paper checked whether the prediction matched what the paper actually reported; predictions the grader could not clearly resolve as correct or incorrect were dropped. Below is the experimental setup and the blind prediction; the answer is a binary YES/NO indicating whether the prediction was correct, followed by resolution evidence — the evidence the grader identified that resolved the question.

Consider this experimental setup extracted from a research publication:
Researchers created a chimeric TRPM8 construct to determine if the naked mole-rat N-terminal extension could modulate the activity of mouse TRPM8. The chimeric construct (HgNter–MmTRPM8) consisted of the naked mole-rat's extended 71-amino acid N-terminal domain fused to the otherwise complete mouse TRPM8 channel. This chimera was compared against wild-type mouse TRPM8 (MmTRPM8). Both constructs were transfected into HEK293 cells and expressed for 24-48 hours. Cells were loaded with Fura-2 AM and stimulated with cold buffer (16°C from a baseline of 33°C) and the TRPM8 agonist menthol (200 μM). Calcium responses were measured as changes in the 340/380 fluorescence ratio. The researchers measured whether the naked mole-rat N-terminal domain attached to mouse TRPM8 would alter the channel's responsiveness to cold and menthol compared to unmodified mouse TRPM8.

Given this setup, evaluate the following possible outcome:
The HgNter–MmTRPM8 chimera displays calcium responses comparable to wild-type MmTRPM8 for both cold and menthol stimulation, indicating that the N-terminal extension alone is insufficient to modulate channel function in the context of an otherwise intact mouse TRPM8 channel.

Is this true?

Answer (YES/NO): NO